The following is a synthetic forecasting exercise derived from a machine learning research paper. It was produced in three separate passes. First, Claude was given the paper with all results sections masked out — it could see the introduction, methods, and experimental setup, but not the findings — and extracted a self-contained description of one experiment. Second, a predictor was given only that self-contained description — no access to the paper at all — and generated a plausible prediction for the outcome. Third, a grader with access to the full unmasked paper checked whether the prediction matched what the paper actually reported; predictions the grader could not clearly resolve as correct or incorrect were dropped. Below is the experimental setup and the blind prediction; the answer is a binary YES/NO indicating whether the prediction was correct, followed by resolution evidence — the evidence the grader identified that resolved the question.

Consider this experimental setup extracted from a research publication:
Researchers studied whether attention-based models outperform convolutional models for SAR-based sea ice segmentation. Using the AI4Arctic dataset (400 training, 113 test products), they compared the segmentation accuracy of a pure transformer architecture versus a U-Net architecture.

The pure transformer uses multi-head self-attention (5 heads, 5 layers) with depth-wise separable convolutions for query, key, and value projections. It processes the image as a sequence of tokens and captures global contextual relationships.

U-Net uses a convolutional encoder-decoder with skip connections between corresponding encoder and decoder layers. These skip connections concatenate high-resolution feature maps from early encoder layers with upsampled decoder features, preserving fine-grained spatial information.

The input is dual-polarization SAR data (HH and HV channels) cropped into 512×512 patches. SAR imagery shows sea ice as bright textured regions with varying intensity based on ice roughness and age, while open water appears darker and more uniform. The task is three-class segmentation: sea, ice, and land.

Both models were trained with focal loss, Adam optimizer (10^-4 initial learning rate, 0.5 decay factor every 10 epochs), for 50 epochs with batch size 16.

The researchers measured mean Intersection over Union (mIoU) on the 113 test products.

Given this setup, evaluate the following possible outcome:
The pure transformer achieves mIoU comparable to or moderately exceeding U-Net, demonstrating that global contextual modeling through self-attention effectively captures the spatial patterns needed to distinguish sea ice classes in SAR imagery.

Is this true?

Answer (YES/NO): NO